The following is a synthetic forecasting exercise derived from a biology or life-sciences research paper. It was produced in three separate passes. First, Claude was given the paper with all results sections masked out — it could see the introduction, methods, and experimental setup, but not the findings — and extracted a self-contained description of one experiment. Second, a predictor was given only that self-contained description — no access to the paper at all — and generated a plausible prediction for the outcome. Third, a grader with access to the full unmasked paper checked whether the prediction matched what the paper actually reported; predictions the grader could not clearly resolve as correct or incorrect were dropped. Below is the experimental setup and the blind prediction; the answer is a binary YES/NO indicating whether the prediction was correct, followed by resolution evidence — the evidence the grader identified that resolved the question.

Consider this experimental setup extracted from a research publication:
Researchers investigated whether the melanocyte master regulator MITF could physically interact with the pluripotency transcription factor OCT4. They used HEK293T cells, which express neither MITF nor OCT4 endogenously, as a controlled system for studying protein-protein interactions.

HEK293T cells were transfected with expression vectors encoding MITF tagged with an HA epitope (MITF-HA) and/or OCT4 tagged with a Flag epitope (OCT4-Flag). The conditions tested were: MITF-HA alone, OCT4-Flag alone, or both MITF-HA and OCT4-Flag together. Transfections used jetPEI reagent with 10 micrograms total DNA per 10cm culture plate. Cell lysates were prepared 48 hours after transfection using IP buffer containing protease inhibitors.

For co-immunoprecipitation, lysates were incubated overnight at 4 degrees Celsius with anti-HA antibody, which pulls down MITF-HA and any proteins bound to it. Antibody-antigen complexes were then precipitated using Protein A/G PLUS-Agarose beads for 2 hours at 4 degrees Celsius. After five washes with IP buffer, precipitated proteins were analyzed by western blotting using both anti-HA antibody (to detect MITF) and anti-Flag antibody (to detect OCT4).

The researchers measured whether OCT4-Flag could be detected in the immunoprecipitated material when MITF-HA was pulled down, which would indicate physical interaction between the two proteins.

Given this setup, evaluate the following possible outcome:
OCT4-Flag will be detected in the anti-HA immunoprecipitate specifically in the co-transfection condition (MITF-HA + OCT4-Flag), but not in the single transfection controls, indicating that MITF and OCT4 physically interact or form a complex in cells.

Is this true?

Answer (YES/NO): YES